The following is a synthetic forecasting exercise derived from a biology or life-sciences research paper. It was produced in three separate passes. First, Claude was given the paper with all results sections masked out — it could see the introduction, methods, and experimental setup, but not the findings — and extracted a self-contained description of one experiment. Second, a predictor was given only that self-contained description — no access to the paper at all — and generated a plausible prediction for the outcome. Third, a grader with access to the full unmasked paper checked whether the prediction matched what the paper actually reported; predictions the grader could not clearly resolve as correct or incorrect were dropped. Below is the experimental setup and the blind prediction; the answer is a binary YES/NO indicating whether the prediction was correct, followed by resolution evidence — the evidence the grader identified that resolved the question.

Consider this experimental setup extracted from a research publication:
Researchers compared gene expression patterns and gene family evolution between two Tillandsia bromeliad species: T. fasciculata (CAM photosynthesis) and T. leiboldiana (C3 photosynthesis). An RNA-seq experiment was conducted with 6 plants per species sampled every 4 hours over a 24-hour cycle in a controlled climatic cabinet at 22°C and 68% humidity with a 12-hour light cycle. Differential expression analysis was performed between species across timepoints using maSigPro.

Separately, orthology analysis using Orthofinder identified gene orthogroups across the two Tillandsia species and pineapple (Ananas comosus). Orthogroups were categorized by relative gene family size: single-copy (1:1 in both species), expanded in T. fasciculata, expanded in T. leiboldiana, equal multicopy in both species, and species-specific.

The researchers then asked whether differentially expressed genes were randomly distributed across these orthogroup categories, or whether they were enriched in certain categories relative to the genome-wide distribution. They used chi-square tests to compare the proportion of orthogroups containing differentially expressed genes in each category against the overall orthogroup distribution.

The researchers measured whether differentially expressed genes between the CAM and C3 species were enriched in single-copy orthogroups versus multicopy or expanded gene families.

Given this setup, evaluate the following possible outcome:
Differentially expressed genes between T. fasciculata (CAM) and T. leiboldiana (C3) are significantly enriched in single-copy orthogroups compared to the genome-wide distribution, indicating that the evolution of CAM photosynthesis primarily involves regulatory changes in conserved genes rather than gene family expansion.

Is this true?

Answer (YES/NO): NO